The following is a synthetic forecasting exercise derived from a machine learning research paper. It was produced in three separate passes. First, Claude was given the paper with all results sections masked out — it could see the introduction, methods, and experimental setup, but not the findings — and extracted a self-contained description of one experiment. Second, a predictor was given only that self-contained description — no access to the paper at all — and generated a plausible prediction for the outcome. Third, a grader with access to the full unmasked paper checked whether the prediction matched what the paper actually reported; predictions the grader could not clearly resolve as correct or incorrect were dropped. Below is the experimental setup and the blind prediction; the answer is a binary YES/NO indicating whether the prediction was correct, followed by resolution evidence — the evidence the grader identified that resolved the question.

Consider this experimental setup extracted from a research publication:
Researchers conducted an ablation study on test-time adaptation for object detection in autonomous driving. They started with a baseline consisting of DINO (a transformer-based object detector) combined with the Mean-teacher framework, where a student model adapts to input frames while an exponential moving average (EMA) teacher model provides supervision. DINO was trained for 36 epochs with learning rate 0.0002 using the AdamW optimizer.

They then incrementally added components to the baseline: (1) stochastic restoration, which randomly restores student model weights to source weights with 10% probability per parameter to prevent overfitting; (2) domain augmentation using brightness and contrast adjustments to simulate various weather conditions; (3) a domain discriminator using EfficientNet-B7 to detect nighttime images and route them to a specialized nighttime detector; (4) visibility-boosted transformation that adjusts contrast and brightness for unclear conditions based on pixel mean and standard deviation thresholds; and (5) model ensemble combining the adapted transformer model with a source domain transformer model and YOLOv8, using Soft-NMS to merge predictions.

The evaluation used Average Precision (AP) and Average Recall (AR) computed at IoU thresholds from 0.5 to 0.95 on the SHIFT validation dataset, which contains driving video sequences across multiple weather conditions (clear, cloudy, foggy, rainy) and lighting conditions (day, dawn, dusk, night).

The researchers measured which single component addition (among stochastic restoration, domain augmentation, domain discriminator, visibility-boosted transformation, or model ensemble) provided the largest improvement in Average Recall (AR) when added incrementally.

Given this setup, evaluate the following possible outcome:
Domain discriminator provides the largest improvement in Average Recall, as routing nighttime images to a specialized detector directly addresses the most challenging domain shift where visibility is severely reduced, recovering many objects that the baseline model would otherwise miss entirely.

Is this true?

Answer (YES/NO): NO